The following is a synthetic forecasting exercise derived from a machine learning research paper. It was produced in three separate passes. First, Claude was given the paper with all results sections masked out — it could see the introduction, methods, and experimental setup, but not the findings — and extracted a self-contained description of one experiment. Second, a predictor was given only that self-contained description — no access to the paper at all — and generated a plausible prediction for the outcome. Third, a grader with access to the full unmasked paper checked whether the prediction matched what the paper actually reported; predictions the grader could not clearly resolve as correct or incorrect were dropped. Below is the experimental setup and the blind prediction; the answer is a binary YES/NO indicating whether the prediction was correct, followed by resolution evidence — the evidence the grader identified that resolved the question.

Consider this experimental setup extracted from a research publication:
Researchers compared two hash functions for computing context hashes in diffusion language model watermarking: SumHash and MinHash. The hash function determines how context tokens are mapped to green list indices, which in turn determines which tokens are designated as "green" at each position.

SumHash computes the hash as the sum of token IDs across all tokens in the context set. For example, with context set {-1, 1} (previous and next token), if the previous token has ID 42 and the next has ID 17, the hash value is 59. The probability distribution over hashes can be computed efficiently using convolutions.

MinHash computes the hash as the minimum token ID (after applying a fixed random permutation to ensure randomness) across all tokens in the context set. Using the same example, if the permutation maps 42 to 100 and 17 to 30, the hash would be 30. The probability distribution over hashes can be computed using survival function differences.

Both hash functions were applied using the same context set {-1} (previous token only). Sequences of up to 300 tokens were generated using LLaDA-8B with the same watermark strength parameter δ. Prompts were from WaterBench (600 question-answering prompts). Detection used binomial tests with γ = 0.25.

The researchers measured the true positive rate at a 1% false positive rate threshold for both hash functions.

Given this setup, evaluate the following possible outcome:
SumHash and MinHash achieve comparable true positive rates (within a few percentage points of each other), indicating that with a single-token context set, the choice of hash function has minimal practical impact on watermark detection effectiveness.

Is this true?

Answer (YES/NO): YES